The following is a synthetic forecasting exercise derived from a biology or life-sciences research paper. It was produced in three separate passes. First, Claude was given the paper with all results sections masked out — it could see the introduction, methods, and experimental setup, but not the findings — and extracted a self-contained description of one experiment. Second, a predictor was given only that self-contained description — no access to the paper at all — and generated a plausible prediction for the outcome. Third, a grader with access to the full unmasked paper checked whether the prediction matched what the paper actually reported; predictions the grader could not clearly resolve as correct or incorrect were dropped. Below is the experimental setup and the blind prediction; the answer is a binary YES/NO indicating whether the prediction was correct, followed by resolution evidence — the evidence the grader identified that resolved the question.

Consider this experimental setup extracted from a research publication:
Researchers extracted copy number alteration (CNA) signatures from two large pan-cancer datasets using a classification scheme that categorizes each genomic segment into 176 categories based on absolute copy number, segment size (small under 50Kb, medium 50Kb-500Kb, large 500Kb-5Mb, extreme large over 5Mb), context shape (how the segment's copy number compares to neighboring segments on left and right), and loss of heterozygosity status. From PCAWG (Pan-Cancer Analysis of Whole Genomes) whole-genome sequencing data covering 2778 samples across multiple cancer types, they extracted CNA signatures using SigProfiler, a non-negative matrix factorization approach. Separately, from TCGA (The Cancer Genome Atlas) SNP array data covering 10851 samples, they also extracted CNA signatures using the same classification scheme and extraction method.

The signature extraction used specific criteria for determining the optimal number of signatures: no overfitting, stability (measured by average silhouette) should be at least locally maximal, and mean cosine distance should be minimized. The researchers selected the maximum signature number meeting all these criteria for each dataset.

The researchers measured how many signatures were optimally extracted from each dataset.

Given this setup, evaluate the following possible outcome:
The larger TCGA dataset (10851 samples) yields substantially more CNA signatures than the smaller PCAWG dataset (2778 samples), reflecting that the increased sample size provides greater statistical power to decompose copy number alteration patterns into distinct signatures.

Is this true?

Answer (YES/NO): NO